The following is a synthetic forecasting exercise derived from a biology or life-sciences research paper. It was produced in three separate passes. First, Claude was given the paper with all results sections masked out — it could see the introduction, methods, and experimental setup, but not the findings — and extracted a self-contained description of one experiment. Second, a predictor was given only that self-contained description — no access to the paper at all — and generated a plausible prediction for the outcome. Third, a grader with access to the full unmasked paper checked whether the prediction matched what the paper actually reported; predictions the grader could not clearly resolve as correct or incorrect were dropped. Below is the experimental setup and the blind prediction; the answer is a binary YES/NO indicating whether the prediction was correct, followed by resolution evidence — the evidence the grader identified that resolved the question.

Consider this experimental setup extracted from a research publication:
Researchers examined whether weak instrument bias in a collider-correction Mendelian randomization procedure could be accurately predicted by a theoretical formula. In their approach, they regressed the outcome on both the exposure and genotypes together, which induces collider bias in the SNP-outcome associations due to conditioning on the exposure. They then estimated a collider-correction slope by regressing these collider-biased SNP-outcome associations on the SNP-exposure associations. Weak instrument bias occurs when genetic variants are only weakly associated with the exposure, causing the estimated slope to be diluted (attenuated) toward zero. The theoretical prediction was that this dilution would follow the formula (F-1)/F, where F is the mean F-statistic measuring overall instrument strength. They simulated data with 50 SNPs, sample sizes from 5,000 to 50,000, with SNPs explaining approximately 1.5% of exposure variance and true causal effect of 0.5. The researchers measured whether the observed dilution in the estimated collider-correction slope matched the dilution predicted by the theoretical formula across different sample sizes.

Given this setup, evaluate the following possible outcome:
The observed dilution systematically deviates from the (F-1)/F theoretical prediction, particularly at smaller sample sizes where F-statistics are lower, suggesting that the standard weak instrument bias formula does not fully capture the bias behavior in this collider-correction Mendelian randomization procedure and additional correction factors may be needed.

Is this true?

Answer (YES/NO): NO